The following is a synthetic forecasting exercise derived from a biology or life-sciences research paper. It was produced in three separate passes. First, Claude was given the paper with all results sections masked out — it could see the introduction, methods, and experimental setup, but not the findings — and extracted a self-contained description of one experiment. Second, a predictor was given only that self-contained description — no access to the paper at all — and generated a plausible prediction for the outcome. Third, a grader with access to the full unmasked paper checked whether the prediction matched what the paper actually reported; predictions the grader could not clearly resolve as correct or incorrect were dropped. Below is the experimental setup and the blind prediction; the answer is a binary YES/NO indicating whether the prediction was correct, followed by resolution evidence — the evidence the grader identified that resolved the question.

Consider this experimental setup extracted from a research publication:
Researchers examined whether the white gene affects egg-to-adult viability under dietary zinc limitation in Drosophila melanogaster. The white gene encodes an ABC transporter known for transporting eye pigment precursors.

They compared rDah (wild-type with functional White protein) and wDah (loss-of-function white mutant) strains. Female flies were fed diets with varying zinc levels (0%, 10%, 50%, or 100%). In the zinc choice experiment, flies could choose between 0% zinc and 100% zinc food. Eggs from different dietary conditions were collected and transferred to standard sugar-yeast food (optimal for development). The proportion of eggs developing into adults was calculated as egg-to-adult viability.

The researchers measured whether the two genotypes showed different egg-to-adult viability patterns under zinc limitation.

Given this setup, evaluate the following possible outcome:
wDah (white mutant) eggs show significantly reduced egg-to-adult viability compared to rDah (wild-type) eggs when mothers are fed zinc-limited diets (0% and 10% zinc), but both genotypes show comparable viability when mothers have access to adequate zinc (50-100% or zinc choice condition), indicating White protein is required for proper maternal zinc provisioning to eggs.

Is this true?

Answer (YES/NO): NO